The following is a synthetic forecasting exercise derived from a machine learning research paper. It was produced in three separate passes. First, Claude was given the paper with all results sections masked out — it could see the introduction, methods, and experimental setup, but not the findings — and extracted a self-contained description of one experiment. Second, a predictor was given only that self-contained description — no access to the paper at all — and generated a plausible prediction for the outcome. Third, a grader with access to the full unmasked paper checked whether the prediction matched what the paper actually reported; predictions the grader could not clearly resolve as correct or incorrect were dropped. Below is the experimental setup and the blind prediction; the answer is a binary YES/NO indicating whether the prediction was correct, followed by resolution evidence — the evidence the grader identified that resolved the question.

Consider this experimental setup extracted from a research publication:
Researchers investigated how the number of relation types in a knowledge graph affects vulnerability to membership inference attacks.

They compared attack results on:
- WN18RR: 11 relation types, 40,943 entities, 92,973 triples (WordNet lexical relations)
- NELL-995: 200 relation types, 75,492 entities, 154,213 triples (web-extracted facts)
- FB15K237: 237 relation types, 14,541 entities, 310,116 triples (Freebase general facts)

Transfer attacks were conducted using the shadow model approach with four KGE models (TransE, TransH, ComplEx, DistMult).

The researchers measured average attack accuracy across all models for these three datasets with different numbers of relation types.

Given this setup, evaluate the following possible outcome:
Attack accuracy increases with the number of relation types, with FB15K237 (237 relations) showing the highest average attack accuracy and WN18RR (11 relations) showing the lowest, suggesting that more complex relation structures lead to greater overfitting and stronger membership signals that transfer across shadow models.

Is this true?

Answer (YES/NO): NO